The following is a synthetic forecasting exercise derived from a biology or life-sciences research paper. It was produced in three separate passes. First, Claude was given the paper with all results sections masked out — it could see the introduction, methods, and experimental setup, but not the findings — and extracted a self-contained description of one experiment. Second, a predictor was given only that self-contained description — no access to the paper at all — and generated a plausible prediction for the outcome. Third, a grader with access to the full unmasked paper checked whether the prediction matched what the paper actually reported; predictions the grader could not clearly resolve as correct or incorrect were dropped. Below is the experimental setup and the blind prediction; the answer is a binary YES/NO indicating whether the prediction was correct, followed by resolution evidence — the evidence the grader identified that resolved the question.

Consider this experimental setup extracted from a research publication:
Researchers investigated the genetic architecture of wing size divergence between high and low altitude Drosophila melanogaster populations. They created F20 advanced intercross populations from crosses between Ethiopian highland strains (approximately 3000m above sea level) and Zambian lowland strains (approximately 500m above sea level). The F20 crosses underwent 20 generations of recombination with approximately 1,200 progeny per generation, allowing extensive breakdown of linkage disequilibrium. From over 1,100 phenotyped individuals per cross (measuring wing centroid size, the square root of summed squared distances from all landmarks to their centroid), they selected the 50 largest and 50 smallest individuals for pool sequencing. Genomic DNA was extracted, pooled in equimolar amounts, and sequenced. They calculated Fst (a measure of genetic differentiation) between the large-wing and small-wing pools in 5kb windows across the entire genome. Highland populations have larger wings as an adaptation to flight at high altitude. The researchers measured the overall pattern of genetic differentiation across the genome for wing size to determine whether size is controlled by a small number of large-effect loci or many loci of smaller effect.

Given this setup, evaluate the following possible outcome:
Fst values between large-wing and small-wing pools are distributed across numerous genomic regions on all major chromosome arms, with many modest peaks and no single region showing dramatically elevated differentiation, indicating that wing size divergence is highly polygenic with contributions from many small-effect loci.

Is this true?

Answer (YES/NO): YES